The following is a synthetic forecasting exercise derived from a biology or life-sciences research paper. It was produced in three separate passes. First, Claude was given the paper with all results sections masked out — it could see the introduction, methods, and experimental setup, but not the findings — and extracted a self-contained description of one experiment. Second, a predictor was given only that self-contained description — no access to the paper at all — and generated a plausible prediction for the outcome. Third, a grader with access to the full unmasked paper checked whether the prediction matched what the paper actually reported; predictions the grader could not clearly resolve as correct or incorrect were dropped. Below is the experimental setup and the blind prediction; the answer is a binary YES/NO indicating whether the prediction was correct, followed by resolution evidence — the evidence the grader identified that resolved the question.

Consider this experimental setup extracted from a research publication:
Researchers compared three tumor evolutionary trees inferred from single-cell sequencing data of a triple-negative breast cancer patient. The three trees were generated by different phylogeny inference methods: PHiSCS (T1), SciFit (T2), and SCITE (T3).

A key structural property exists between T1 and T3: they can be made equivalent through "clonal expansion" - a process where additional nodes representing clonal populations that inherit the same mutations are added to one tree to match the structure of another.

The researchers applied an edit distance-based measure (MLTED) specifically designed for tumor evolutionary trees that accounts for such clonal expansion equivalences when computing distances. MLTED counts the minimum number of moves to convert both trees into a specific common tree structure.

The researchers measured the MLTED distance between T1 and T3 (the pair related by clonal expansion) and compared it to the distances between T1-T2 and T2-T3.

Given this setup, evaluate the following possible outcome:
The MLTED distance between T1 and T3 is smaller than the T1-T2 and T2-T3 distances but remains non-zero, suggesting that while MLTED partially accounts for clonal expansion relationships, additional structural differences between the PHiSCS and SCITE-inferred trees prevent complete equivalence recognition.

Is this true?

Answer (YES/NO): NO